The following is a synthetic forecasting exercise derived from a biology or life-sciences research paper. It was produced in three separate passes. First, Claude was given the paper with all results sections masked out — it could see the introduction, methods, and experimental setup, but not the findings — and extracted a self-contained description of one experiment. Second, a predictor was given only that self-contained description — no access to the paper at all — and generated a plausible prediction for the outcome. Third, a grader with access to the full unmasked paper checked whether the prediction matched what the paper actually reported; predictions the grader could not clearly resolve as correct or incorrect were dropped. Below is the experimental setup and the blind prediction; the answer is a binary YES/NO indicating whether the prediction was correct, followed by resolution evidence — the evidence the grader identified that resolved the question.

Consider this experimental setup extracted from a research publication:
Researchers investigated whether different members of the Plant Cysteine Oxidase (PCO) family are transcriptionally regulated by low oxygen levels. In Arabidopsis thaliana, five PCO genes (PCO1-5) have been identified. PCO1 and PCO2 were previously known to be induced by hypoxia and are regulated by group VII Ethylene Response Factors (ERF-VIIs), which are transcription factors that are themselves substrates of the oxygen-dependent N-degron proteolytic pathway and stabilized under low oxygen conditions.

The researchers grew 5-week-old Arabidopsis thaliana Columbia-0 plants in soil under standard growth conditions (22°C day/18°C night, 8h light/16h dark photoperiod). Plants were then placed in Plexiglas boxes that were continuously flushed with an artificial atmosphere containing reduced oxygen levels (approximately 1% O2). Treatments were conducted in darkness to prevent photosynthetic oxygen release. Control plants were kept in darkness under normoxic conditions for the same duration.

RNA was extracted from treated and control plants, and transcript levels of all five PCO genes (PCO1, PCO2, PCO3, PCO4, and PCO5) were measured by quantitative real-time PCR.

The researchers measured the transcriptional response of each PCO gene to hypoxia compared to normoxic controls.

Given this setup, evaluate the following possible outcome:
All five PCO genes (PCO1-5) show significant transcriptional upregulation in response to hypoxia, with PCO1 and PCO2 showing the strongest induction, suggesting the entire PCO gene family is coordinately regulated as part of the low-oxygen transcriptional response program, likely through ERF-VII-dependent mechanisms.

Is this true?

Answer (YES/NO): NO